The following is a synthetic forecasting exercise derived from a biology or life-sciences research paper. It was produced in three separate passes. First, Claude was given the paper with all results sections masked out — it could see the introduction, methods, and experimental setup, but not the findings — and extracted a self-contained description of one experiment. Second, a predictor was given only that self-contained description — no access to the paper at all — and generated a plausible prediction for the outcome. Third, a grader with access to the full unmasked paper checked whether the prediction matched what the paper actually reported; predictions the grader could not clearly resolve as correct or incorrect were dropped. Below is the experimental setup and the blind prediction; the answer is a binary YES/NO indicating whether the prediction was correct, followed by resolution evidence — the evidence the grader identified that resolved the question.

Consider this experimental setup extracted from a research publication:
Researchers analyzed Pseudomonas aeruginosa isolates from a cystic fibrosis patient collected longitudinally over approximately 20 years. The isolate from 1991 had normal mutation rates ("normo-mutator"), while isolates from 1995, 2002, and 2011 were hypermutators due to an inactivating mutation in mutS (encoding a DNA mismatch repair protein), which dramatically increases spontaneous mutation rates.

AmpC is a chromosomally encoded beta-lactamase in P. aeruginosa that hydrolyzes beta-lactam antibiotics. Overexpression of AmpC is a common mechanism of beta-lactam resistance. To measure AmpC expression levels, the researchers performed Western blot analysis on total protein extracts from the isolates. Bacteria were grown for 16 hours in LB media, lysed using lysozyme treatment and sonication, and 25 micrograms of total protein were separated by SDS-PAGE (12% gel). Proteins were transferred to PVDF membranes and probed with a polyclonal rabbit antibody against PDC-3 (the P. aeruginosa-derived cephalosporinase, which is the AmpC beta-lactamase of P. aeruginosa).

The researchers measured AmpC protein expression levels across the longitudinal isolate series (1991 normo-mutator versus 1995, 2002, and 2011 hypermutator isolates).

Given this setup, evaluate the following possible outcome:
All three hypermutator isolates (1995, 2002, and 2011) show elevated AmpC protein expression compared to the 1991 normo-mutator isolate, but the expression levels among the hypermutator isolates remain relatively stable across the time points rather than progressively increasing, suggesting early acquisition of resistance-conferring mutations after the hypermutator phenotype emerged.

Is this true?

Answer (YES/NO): NO